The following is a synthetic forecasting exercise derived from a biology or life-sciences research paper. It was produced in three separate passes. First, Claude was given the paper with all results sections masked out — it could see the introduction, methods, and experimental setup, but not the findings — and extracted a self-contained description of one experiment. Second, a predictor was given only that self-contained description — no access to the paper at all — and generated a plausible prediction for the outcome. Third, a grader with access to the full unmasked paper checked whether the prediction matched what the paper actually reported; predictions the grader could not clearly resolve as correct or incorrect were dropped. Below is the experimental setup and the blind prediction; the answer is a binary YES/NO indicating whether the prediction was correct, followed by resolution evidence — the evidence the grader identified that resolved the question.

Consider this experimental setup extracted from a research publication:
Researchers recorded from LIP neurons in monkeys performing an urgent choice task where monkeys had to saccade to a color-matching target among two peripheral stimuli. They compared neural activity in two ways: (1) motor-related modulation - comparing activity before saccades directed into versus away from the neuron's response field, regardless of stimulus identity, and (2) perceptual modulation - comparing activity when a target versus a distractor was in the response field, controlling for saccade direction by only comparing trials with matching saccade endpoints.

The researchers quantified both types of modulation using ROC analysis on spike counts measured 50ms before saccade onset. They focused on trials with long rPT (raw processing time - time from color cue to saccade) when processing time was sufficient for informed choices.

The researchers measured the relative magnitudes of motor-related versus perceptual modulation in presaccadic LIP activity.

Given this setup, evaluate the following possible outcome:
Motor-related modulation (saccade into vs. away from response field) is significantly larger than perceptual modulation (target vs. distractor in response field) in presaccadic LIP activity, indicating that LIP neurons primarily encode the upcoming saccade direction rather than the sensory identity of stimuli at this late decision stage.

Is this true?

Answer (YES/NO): YES